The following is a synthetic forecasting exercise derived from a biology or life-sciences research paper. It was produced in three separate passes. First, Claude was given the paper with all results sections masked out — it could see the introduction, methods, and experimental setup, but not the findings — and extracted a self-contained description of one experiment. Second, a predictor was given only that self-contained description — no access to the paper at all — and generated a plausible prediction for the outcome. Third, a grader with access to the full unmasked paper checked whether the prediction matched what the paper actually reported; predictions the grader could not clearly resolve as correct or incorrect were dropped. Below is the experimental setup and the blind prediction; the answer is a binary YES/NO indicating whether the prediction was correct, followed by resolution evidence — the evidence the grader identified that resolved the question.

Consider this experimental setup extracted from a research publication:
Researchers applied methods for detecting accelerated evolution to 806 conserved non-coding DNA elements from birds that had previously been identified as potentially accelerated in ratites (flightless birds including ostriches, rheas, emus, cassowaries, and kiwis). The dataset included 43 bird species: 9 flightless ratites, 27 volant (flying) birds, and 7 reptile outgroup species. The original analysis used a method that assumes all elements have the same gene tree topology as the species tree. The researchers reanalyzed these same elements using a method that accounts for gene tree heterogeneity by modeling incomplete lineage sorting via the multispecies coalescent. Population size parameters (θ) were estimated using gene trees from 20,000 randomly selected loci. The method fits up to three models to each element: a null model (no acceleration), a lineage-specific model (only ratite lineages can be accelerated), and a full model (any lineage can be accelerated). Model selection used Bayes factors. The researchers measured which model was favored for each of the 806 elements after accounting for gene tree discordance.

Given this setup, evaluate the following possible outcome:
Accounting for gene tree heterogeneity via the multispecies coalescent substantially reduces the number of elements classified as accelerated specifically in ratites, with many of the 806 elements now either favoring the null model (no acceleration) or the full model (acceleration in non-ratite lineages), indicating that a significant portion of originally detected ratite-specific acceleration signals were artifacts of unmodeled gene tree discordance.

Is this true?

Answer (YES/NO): YES